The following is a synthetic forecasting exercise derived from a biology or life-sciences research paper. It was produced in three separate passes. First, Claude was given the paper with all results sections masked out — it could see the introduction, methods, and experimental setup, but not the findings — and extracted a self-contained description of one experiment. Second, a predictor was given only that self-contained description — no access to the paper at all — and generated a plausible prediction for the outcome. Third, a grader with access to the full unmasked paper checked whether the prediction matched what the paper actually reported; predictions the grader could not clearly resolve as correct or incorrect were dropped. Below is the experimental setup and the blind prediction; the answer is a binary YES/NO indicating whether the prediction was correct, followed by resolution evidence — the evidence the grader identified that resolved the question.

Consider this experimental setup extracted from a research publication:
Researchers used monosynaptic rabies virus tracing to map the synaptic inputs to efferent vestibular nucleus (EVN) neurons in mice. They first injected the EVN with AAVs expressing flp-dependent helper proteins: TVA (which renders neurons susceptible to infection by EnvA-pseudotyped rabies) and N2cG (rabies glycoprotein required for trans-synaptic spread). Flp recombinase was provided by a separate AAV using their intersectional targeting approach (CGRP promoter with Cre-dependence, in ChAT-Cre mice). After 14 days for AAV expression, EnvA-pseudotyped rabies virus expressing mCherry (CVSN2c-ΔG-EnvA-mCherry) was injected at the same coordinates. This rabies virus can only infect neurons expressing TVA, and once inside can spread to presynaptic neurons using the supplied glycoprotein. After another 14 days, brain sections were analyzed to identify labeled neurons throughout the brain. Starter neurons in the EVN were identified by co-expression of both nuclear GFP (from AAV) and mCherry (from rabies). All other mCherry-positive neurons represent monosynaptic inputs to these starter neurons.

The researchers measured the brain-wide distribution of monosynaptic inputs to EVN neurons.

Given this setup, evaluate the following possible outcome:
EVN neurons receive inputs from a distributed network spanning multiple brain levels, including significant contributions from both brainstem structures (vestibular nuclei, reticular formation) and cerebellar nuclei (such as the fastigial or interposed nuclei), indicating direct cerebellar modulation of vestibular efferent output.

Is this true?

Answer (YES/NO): NO